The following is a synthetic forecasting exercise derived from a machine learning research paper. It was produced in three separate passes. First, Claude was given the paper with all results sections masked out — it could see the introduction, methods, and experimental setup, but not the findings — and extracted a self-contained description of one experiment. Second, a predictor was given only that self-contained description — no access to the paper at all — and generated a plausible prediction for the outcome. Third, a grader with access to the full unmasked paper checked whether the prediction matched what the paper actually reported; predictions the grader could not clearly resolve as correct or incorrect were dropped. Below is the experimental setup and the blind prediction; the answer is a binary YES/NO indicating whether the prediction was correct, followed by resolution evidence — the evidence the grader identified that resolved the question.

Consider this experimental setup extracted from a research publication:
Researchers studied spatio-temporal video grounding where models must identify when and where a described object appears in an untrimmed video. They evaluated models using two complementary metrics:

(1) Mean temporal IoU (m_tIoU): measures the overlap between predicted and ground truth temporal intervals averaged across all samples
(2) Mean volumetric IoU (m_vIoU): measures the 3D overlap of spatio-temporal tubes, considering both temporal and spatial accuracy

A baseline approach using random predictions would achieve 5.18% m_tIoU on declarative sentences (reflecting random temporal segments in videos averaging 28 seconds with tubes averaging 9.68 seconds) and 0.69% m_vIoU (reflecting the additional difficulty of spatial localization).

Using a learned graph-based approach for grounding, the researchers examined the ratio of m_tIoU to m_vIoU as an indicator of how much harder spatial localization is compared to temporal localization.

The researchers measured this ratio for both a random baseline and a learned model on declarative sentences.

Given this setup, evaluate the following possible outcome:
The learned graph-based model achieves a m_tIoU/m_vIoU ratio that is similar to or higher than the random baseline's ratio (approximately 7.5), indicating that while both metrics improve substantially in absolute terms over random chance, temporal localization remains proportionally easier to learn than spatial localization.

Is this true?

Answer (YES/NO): NO